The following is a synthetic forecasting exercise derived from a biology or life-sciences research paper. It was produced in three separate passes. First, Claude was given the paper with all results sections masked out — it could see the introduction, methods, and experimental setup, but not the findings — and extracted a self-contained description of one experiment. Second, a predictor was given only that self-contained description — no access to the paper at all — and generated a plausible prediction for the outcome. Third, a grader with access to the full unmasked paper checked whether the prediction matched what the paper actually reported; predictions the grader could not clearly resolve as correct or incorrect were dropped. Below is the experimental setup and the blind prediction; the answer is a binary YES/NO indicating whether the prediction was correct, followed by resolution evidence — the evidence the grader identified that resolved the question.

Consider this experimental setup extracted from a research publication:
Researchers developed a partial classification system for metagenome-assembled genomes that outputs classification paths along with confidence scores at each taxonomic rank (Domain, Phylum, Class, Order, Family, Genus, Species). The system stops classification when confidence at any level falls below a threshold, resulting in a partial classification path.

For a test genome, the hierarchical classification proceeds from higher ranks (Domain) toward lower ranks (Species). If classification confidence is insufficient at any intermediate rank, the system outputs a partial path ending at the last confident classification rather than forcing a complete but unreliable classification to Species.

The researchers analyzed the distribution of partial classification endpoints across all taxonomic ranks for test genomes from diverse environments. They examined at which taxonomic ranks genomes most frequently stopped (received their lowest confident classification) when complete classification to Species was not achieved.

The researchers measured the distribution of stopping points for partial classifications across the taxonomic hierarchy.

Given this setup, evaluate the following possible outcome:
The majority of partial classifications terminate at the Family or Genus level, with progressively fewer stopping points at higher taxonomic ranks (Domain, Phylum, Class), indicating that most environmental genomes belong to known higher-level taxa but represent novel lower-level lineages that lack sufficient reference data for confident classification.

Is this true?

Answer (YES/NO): NO